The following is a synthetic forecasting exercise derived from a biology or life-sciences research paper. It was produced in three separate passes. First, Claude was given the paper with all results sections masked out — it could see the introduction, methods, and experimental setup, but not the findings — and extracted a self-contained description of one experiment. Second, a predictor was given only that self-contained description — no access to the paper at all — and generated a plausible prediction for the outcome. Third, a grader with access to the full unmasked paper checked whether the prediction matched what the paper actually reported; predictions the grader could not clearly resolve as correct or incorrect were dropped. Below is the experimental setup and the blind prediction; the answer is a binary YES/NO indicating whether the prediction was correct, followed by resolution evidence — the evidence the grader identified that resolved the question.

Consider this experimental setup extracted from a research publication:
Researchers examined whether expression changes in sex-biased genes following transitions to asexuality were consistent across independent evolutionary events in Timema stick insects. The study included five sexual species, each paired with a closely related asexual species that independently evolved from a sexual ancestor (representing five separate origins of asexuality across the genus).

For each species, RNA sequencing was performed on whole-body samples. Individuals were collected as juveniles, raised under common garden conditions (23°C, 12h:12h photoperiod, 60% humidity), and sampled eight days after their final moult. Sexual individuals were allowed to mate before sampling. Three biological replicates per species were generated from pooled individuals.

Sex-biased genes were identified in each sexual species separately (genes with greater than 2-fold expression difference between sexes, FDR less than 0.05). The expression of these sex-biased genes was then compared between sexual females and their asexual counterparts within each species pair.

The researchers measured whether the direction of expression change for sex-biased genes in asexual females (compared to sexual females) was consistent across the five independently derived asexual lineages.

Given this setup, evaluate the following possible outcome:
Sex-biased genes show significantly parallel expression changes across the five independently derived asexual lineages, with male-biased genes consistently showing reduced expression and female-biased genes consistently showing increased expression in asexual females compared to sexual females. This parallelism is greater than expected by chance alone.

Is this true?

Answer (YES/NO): NO